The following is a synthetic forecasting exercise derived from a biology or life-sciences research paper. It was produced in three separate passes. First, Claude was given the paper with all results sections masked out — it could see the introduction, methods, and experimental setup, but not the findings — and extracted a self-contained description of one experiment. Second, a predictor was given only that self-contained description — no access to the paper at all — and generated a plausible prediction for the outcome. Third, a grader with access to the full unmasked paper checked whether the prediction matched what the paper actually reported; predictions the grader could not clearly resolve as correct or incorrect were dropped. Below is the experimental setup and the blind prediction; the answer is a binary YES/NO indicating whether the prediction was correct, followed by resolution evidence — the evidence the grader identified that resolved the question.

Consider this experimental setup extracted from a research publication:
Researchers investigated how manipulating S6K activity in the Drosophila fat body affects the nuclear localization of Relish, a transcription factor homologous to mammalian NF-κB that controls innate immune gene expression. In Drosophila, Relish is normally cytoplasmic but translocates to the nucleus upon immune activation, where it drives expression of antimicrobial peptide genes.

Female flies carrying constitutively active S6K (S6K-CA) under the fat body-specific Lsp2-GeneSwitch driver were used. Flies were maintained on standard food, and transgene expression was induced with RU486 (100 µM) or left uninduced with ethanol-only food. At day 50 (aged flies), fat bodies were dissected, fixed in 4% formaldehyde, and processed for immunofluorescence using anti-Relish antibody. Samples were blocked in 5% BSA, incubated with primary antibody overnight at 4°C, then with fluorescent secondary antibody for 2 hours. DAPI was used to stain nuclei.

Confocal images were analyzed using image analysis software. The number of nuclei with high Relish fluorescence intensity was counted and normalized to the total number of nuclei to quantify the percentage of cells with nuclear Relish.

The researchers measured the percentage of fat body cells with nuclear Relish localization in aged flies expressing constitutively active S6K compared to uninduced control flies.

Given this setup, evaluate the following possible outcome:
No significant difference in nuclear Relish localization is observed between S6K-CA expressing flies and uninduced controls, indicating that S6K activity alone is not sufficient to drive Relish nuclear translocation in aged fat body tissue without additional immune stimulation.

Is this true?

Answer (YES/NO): NO